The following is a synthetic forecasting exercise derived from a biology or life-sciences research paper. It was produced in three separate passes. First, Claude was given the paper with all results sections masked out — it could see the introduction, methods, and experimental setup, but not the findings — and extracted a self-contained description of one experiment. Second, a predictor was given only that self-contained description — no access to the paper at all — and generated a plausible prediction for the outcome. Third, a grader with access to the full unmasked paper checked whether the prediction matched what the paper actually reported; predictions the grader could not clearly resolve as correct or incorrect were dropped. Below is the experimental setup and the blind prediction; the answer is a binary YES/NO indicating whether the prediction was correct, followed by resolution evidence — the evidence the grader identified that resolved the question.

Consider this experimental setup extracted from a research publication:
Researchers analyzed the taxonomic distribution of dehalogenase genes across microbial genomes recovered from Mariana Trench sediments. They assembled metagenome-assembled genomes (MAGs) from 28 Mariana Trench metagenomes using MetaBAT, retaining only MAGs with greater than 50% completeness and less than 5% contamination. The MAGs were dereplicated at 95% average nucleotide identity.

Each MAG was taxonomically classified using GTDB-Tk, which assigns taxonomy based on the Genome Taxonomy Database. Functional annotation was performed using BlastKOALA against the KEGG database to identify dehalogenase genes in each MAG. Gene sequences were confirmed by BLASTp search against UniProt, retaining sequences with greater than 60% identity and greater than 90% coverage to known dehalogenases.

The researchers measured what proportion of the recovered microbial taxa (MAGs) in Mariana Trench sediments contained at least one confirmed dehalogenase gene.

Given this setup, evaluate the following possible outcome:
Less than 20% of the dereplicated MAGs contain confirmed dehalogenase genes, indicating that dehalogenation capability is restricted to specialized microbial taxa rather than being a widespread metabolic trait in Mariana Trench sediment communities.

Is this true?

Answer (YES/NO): NO